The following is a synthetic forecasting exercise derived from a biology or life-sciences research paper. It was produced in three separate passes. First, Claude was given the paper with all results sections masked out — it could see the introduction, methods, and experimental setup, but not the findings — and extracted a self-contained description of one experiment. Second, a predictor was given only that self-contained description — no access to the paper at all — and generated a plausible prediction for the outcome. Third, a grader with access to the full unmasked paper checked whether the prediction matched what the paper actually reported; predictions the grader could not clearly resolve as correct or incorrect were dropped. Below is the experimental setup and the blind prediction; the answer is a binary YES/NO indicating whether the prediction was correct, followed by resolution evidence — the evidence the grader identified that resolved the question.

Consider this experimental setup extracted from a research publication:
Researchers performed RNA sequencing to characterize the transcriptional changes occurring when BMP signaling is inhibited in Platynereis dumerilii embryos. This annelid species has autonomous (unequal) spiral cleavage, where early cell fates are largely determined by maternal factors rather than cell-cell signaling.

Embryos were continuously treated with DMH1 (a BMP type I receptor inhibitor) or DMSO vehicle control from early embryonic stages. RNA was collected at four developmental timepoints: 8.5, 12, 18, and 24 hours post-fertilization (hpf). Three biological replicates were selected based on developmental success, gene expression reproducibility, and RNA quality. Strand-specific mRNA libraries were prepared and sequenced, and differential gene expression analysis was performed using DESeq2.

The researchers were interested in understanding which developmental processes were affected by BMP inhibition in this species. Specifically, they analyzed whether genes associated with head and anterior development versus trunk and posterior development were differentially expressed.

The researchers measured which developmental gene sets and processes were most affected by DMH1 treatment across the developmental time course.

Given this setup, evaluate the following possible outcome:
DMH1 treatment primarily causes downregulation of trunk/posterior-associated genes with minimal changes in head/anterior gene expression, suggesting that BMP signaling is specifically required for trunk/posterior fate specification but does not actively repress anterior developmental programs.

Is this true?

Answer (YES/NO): NO